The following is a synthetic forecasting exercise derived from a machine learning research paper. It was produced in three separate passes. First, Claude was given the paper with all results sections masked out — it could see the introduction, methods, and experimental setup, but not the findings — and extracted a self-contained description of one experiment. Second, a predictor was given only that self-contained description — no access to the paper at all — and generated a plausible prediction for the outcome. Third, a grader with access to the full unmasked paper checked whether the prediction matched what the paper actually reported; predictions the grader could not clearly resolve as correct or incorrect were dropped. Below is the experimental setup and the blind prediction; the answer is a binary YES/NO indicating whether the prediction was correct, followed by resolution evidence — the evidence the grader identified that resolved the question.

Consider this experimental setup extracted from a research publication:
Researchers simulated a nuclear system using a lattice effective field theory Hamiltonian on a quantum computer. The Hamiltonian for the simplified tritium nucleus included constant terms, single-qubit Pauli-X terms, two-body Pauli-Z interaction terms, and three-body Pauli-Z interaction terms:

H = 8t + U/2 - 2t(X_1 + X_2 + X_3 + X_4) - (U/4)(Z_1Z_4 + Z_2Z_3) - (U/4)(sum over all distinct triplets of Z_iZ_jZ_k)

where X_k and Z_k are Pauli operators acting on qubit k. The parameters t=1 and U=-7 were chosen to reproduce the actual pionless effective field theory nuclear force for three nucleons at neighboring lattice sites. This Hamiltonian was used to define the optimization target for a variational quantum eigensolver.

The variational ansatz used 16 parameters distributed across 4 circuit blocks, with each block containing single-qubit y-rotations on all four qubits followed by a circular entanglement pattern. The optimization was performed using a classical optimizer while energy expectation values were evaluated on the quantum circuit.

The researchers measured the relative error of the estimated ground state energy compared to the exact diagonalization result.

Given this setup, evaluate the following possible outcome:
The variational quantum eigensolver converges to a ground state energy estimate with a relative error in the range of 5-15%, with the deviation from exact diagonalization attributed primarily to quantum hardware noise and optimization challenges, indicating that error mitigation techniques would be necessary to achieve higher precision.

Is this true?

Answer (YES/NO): NO